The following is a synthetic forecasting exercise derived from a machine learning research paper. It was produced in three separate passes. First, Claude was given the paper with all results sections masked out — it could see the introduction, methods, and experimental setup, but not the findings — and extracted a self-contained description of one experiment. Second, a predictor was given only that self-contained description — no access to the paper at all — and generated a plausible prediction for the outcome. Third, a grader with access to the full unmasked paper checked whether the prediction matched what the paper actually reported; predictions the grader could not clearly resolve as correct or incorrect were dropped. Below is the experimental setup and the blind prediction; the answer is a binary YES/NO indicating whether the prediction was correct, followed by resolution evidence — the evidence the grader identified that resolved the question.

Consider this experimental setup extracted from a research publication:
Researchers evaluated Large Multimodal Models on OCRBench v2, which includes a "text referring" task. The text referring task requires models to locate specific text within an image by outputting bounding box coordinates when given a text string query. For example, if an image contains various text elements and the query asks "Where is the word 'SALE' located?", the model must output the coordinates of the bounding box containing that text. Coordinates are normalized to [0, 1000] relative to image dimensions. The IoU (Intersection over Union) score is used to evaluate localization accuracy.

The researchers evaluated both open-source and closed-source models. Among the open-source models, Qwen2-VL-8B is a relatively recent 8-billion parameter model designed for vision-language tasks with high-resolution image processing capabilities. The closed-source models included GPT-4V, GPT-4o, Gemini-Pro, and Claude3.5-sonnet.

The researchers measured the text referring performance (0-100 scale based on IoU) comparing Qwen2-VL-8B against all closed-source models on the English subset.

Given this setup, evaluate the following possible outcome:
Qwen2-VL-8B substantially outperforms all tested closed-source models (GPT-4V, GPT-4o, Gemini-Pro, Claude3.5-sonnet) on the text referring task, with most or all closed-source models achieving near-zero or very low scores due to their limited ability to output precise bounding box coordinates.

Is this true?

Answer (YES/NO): NO